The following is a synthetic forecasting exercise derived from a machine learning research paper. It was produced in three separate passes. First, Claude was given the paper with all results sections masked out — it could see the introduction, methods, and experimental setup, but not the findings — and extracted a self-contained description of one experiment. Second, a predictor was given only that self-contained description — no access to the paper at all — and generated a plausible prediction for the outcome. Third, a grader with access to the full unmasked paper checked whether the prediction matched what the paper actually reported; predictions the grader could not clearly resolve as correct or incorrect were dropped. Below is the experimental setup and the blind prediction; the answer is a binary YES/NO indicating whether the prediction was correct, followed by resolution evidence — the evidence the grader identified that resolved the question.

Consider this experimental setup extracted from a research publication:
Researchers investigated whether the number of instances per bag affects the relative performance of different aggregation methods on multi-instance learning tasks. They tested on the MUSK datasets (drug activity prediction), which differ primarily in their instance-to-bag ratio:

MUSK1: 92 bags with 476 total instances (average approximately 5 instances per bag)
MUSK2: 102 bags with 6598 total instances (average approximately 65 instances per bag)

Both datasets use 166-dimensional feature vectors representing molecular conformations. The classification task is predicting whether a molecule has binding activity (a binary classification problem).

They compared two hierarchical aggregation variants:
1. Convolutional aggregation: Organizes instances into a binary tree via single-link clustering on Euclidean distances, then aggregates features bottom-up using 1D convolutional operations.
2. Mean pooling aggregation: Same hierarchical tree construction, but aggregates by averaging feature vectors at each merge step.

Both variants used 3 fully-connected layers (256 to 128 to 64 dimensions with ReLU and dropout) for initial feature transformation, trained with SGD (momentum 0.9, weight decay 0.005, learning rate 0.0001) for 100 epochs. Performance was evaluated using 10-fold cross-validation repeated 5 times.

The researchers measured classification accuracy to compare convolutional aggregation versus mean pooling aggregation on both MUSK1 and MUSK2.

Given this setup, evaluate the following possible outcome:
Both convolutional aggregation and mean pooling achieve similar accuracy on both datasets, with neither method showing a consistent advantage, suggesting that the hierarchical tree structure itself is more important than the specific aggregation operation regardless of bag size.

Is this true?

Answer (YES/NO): NO